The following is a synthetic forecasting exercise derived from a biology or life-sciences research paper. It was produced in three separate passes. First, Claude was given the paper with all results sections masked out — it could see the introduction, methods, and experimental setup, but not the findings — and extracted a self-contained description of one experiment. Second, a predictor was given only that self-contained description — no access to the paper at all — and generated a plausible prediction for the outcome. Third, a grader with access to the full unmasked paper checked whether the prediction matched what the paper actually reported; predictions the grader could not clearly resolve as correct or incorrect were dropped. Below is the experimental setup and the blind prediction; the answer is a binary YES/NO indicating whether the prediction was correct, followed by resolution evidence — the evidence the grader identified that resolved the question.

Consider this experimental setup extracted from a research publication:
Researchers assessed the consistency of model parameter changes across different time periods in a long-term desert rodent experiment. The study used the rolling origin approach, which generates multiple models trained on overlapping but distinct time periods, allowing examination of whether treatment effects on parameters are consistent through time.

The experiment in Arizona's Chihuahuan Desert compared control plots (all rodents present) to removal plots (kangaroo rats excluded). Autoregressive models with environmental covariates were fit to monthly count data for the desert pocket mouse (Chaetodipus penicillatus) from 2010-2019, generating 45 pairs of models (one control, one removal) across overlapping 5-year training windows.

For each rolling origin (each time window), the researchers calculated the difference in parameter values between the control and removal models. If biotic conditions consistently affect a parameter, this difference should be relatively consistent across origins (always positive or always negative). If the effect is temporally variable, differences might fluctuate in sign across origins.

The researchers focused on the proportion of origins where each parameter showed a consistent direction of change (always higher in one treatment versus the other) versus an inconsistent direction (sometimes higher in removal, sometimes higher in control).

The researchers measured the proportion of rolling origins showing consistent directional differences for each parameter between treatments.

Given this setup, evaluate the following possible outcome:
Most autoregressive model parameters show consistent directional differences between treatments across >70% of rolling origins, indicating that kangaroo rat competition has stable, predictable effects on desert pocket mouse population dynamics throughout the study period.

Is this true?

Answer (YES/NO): NO